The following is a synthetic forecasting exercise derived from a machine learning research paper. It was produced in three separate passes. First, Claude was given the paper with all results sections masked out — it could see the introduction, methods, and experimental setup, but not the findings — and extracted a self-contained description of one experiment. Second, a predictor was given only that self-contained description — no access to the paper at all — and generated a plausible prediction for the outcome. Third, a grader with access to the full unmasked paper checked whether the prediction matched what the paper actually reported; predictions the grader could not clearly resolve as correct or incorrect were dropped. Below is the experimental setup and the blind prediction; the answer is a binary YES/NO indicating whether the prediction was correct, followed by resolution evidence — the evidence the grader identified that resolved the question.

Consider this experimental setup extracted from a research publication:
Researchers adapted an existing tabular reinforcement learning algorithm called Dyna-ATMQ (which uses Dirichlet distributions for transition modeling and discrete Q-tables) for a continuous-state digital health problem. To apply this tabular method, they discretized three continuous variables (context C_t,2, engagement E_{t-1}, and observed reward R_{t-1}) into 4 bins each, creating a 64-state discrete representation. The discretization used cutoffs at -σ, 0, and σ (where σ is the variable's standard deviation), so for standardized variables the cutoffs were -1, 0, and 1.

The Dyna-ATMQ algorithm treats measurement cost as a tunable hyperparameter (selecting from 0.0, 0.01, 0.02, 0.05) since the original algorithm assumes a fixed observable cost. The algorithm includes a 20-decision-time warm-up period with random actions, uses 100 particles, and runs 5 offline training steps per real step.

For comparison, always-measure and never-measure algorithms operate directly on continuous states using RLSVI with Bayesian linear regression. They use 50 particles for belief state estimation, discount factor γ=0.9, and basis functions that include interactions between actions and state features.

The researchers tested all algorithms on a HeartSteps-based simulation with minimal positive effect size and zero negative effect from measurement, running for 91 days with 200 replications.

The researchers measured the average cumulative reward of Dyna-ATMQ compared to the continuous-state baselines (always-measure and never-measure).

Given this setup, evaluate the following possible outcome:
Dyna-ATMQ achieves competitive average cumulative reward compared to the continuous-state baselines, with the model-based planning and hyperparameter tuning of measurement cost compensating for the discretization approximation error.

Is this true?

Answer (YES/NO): NO